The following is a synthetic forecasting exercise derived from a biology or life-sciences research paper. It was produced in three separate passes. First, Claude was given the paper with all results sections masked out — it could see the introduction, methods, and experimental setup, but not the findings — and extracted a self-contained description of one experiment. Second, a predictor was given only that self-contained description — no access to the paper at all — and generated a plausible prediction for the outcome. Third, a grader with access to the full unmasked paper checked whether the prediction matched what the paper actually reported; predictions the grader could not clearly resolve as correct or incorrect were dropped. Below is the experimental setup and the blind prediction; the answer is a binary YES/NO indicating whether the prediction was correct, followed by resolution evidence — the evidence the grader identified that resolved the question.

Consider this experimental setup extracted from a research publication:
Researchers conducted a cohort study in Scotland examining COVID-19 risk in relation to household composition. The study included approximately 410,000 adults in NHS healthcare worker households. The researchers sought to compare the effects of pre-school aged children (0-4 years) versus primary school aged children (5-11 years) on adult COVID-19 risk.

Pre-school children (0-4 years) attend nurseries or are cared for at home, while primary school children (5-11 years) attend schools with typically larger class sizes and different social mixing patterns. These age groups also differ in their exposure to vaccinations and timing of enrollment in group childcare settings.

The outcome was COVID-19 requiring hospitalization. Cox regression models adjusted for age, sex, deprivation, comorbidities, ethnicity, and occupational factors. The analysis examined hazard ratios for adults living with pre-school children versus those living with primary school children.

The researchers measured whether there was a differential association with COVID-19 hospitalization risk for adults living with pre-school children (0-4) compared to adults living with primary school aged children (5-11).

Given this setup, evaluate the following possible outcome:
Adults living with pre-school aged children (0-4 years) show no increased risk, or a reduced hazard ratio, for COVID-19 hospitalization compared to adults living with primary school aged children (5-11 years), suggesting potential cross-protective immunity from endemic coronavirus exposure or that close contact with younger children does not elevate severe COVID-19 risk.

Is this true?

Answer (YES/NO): YES